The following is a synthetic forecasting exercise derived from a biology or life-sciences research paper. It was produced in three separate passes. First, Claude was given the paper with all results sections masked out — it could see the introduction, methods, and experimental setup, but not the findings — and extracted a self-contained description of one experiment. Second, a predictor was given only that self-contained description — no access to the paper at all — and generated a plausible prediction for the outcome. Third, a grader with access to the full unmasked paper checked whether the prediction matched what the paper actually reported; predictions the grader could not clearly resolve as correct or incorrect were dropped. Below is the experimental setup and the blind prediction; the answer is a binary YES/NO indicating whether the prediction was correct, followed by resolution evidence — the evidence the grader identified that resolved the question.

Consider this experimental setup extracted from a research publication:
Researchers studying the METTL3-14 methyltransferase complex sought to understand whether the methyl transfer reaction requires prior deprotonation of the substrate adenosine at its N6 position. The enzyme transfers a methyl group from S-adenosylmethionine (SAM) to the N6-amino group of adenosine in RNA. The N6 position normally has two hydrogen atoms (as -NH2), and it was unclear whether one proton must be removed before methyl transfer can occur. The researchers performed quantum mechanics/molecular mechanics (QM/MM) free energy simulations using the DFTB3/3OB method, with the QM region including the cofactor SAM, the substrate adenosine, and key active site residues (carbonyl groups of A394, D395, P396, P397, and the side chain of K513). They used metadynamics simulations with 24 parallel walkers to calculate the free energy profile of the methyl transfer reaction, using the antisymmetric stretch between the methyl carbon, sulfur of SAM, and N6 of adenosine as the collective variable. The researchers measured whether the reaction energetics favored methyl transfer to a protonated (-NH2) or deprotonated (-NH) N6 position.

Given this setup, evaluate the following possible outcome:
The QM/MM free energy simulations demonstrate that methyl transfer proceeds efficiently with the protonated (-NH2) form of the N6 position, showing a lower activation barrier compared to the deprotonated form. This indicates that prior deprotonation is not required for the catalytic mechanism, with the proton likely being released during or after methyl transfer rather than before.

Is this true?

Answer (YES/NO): YES